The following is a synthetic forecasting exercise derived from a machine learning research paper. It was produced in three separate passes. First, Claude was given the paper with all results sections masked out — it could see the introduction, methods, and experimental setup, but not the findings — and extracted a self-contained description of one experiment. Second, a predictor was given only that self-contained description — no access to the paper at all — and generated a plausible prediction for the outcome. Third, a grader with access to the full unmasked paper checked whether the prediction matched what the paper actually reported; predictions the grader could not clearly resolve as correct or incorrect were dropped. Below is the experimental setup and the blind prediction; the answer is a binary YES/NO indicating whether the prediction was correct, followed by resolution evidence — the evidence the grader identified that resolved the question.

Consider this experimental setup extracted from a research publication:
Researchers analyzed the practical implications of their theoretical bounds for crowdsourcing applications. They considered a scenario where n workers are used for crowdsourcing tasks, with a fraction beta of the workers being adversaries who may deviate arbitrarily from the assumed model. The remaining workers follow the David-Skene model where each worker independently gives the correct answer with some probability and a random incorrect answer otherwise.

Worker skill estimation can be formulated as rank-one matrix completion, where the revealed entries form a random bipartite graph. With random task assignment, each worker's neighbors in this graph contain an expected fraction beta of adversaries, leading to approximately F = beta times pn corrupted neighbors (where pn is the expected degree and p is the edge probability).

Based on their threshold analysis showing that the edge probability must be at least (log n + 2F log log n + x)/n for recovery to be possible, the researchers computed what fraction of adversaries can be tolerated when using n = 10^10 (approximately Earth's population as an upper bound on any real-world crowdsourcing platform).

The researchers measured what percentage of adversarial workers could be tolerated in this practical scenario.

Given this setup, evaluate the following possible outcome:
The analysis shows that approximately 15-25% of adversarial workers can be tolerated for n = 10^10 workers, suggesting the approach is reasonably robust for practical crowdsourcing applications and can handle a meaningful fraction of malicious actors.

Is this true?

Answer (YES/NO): YES